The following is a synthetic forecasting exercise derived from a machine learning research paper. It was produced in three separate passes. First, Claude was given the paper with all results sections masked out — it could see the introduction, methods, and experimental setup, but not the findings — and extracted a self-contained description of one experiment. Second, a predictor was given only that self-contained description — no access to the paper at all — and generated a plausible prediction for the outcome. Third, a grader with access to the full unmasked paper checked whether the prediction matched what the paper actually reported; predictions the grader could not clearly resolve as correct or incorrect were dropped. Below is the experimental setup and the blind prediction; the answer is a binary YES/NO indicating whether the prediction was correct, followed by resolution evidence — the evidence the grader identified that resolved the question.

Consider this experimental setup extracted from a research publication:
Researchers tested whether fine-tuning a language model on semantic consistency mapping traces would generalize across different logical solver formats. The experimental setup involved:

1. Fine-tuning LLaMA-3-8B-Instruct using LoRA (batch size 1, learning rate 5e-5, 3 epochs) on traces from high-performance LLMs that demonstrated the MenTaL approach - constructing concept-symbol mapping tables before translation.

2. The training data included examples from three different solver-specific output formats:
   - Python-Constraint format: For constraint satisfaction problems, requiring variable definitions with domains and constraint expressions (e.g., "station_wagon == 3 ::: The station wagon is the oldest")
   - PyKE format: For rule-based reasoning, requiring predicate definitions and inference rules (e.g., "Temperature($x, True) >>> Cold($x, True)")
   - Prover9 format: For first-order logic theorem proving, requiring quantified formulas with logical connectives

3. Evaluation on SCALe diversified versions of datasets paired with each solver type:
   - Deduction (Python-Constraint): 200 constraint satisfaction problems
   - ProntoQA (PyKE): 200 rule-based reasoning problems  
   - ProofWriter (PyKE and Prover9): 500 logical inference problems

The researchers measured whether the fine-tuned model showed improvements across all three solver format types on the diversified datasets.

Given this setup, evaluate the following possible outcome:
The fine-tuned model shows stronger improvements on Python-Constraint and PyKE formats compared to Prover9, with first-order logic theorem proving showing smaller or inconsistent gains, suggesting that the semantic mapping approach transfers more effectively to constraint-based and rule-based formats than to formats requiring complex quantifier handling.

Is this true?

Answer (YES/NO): NO